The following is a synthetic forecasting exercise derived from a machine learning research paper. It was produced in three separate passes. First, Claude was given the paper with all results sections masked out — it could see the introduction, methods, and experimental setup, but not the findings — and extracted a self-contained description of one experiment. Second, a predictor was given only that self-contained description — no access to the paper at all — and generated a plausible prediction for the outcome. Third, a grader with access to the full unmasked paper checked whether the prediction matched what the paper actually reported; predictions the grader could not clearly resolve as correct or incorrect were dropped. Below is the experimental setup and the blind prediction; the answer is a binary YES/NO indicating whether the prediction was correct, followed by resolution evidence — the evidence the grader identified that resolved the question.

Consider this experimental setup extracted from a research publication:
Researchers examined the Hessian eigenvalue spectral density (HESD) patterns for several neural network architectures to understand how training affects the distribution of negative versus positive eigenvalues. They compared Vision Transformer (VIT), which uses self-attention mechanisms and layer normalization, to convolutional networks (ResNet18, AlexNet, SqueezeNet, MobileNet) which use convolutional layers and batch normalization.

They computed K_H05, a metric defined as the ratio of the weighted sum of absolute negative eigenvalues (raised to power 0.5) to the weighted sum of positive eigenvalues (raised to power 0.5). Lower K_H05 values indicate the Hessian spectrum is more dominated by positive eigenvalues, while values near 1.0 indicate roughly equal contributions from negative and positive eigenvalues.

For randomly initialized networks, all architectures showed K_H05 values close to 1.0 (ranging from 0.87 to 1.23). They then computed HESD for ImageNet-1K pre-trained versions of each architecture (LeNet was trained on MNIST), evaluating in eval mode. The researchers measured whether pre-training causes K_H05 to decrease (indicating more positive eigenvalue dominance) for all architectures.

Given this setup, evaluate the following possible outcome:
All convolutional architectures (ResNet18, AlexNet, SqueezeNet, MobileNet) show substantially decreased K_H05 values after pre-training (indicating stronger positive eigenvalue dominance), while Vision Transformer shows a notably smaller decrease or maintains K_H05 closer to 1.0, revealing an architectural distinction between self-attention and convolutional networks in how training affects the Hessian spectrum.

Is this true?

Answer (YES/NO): YES